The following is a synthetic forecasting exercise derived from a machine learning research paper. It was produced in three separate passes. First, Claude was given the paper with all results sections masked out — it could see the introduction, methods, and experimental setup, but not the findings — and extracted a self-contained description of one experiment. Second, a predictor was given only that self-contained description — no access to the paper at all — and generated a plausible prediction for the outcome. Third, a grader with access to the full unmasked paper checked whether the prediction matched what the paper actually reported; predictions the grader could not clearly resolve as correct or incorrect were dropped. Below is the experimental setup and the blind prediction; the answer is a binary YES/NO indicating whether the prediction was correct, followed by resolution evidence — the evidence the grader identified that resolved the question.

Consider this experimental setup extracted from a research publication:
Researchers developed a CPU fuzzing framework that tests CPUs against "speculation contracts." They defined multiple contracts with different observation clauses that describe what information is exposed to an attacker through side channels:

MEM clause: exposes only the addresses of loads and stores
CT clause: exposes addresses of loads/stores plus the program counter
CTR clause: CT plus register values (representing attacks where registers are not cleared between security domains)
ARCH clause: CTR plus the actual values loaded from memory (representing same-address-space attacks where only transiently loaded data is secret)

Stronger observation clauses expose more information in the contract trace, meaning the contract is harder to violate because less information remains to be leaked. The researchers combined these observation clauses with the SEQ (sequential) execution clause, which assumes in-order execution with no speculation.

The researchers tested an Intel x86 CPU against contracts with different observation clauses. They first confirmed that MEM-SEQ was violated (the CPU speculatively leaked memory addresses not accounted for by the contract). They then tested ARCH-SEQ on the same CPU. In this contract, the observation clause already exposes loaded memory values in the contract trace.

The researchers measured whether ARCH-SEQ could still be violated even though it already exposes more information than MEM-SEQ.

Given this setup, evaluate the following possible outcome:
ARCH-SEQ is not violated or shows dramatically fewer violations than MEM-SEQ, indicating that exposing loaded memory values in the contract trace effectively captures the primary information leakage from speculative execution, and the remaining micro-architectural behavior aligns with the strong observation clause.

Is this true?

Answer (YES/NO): NO